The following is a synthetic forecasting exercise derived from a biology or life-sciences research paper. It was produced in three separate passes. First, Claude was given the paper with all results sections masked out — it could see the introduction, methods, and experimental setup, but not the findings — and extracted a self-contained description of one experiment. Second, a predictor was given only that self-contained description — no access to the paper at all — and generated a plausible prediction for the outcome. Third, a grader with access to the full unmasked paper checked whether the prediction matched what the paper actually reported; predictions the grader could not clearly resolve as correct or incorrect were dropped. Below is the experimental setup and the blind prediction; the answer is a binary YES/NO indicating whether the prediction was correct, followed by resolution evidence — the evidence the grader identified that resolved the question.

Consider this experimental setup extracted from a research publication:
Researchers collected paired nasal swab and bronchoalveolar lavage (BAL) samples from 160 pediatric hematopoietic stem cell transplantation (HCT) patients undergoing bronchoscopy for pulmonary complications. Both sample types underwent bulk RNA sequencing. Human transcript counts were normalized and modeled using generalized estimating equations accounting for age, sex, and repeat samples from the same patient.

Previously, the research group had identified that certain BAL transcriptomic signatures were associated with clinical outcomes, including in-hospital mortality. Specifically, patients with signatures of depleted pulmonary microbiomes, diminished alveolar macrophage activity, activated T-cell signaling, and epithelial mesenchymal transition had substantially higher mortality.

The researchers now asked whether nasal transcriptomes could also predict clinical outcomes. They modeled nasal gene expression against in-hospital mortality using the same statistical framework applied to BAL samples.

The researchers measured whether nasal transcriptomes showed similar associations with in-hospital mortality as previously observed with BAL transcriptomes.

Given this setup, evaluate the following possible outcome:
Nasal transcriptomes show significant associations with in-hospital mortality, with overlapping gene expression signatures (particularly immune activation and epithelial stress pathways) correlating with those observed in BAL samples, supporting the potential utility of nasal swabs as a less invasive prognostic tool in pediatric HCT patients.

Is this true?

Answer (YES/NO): NO